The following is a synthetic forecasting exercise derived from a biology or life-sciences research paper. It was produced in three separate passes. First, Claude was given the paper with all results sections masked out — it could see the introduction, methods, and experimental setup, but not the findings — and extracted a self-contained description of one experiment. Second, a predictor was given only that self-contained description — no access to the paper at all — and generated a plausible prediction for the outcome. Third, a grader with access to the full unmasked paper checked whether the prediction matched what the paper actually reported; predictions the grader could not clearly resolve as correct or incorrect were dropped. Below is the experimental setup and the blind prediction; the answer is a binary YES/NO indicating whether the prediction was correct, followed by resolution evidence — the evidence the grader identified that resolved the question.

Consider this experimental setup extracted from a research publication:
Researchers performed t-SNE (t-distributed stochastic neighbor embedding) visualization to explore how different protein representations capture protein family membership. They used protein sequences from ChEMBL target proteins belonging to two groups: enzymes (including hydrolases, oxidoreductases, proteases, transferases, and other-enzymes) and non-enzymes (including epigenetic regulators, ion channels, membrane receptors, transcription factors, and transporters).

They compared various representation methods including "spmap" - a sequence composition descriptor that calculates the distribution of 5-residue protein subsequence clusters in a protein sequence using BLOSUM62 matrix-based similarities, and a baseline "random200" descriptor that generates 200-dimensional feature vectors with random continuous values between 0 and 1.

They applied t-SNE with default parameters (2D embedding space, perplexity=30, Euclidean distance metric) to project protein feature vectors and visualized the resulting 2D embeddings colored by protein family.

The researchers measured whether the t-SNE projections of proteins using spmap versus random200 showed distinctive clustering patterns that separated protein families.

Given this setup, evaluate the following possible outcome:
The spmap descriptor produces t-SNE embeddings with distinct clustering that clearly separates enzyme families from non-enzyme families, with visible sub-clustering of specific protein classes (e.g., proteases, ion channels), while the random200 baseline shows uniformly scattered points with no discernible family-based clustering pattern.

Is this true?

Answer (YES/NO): NO